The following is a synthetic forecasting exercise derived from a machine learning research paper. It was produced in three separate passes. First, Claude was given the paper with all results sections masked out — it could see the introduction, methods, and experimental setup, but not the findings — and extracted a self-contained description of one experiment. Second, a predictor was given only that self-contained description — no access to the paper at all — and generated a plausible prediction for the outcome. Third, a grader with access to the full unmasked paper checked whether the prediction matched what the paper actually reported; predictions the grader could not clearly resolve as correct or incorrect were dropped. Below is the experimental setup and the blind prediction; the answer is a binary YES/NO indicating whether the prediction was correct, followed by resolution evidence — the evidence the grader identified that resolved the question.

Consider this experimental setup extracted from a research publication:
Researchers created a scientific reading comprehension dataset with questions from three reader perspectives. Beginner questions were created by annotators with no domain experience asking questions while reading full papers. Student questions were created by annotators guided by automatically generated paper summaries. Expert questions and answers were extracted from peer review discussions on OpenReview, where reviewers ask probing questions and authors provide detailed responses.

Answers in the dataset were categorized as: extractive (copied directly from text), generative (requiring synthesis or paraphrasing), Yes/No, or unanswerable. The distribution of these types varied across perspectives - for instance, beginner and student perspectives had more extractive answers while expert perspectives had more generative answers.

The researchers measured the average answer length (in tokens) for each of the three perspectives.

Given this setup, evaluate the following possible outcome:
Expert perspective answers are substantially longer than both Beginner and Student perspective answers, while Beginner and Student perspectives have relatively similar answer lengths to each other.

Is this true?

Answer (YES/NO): YES